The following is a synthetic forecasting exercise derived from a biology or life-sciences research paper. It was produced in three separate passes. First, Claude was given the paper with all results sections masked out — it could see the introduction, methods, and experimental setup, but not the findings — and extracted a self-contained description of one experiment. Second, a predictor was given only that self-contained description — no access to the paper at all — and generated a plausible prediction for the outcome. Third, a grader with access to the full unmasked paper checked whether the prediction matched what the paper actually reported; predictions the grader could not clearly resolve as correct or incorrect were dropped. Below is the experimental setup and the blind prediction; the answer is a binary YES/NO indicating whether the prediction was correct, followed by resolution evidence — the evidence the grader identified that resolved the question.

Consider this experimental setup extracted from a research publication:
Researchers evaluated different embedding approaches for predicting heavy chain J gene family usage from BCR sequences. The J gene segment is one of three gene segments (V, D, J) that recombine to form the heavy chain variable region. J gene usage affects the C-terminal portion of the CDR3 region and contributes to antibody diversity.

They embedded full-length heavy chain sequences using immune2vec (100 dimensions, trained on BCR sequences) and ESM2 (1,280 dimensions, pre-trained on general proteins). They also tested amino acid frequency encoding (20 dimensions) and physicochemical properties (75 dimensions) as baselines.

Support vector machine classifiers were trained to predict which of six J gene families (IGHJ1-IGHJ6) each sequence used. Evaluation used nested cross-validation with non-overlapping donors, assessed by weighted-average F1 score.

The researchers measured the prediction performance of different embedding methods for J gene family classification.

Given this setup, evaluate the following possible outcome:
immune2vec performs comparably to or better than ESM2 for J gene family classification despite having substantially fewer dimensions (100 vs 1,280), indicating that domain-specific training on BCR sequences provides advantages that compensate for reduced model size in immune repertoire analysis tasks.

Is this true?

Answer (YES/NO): NO